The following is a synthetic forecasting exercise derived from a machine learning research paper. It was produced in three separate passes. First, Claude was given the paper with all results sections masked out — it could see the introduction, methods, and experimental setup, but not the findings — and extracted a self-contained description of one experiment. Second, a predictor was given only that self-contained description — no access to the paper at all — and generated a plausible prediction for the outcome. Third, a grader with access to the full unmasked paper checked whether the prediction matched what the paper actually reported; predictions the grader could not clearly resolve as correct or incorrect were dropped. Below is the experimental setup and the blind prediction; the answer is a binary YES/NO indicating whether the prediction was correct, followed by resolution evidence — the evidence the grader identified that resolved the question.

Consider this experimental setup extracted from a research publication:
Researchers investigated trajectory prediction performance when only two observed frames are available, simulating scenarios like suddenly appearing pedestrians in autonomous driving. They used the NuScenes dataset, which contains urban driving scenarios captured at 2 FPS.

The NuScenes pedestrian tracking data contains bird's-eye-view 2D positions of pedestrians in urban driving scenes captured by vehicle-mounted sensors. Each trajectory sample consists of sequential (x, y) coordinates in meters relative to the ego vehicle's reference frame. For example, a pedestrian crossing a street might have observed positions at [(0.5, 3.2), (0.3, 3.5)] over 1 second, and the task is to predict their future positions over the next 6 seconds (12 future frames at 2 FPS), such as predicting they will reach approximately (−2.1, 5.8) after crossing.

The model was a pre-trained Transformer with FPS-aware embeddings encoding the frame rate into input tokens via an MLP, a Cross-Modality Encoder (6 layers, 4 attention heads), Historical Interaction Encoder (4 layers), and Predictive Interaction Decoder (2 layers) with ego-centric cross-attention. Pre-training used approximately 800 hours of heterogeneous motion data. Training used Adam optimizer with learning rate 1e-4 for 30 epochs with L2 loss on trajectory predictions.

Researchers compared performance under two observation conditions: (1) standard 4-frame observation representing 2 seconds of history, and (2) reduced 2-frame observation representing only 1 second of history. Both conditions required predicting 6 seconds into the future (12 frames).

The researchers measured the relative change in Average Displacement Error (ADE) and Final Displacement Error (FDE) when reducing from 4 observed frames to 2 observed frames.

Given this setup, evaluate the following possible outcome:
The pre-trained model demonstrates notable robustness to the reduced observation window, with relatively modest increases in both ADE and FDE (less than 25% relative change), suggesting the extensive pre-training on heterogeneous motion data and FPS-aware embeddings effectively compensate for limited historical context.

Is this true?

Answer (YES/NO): YES